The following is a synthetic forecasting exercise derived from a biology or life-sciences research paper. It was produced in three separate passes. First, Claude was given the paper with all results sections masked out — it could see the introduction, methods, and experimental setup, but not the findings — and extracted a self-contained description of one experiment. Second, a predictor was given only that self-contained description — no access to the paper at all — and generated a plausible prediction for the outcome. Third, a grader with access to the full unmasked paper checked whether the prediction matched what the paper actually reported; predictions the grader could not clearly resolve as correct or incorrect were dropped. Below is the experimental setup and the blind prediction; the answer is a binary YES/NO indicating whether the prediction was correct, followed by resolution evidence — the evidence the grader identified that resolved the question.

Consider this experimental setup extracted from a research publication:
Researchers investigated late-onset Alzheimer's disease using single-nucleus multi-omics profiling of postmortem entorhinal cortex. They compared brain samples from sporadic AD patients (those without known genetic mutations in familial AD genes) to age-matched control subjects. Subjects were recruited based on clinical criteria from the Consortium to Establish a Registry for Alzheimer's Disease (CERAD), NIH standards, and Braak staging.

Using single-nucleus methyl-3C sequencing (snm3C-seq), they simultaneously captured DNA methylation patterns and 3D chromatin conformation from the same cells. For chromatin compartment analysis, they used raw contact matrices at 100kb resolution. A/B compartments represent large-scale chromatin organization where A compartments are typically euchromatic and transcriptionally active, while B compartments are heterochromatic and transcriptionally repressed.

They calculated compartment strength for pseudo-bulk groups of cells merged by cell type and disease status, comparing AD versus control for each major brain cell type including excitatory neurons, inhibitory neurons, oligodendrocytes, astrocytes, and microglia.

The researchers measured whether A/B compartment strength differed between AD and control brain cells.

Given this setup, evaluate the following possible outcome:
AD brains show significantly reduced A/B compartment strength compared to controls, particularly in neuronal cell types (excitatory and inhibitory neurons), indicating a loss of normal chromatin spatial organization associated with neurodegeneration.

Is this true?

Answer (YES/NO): NO